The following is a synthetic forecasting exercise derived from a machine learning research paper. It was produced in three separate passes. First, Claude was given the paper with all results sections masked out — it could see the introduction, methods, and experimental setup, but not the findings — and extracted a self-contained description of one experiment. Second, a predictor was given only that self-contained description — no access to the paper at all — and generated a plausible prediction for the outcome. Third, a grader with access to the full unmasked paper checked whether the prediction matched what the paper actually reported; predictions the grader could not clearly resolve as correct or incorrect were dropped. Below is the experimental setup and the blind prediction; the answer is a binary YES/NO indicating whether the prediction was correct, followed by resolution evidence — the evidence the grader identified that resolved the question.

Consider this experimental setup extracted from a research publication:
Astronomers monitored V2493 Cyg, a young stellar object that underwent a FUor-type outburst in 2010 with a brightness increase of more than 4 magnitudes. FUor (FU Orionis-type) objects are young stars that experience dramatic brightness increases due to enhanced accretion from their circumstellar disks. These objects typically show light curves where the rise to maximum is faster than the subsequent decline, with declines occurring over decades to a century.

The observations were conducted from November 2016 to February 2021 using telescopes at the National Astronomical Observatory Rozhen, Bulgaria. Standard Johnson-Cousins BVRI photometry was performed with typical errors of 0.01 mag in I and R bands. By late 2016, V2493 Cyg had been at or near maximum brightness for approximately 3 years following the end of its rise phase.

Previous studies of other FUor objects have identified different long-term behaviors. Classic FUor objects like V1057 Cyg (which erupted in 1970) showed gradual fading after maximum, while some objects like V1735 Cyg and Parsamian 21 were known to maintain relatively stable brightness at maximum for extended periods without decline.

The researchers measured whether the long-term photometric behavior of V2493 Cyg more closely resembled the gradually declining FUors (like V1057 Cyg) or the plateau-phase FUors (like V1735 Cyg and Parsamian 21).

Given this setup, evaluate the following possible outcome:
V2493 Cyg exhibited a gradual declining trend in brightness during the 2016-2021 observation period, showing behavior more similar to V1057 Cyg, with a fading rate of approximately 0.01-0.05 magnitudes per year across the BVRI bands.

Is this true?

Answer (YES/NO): NO